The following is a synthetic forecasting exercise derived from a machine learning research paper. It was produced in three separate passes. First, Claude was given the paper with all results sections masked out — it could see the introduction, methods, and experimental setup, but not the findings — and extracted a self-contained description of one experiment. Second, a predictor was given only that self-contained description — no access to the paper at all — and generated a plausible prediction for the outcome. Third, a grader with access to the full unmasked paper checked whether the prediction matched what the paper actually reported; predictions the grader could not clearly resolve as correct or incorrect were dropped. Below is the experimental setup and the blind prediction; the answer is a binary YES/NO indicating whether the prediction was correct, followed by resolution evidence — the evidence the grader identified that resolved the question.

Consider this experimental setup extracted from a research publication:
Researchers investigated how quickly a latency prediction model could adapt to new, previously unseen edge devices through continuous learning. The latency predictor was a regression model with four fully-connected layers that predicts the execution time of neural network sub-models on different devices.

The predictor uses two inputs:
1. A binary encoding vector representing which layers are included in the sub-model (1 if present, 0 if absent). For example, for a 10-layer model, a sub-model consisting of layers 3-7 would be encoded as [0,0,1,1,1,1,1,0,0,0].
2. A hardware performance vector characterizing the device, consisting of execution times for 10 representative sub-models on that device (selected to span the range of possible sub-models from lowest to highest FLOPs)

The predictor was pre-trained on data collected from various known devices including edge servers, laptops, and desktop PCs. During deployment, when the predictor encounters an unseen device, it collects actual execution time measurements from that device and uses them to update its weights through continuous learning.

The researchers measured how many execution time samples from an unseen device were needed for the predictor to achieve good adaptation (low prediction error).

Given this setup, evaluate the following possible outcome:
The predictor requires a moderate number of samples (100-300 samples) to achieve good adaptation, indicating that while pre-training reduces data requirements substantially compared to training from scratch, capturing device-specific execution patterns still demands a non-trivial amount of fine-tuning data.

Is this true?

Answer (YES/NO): NO